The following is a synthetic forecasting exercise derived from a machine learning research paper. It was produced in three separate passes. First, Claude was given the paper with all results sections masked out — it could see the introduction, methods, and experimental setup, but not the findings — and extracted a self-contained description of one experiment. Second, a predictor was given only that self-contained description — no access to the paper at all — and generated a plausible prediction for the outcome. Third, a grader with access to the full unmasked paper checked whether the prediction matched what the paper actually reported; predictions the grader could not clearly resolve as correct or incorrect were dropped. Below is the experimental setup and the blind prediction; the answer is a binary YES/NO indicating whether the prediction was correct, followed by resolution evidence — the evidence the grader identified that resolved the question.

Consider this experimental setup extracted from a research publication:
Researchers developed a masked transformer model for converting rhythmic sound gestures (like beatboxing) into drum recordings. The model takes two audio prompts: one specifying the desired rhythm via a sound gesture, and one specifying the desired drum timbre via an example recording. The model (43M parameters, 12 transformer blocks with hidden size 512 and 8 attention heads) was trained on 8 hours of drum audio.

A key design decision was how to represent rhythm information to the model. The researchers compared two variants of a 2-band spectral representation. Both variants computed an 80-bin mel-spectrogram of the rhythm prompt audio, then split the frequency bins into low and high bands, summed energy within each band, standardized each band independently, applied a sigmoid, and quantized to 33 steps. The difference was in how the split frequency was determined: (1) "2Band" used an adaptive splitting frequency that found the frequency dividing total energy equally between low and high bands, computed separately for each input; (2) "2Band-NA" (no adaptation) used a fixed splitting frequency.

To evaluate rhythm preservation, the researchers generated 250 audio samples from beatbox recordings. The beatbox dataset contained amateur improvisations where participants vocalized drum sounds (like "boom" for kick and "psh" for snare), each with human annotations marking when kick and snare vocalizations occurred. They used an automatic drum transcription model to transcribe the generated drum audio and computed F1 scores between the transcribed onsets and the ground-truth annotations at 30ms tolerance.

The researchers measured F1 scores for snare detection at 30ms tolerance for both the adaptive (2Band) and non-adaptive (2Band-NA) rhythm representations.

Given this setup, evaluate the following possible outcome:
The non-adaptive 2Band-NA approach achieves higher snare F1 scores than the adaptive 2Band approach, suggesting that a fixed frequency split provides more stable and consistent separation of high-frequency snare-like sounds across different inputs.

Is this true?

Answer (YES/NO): NO